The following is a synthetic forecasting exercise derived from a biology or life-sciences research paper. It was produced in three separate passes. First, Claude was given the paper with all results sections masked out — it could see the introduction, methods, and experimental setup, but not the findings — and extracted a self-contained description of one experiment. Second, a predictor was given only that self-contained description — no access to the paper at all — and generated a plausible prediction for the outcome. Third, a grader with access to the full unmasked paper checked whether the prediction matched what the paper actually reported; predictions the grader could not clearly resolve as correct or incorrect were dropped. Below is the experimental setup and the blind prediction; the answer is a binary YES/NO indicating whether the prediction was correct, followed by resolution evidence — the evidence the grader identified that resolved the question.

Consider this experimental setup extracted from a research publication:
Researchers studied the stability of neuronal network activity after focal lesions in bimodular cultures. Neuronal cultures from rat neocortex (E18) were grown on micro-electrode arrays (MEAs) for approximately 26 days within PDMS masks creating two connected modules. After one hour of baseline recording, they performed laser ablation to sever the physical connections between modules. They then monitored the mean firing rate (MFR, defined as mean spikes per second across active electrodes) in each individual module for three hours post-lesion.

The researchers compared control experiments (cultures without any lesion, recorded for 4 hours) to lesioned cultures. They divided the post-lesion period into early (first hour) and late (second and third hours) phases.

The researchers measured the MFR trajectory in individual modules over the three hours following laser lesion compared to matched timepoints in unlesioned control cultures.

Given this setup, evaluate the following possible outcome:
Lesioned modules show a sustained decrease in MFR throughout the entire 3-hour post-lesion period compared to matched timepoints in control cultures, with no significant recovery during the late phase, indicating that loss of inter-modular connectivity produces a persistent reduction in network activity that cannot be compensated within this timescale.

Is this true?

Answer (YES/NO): NO